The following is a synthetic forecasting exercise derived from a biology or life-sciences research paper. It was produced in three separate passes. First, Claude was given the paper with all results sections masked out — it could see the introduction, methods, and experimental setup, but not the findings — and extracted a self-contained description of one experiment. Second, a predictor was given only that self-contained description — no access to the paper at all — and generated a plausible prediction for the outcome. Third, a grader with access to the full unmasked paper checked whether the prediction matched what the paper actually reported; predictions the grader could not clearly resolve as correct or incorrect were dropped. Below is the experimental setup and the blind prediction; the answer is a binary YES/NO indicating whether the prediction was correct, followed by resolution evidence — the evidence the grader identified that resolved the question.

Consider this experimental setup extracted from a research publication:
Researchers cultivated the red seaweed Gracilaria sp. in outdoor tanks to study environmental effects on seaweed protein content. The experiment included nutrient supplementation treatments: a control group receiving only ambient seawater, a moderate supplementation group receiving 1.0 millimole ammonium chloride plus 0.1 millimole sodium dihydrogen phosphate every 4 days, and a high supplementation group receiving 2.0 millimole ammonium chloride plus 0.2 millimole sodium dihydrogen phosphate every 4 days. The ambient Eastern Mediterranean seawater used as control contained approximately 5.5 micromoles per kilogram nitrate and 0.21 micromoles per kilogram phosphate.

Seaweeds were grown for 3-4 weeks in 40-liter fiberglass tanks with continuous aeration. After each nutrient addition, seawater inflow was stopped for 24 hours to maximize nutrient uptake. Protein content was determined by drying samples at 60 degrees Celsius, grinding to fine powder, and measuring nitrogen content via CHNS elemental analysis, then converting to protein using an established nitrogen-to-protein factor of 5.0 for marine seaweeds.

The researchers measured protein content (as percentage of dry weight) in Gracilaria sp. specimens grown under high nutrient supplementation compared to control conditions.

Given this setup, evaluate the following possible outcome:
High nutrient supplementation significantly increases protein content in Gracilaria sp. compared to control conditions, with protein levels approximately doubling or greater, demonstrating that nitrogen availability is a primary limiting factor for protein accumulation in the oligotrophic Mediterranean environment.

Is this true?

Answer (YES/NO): YES